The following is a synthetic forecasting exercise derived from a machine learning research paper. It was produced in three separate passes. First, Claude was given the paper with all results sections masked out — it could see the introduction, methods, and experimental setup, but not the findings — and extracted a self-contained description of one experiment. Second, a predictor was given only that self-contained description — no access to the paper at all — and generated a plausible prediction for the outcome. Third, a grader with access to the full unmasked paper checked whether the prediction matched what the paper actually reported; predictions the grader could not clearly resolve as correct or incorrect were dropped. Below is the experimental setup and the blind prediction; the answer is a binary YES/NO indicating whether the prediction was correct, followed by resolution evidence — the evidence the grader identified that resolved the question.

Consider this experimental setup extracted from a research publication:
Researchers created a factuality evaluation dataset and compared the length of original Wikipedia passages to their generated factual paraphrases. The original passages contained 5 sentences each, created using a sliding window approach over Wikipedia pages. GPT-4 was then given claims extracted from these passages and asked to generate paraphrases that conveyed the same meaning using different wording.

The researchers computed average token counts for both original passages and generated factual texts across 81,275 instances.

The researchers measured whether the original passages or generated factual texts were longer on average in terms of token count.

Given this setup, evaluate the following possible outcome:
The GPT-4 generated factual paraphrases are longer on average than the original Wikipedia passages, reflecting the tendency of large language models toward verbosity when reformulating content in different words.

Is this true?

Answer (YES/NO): NO